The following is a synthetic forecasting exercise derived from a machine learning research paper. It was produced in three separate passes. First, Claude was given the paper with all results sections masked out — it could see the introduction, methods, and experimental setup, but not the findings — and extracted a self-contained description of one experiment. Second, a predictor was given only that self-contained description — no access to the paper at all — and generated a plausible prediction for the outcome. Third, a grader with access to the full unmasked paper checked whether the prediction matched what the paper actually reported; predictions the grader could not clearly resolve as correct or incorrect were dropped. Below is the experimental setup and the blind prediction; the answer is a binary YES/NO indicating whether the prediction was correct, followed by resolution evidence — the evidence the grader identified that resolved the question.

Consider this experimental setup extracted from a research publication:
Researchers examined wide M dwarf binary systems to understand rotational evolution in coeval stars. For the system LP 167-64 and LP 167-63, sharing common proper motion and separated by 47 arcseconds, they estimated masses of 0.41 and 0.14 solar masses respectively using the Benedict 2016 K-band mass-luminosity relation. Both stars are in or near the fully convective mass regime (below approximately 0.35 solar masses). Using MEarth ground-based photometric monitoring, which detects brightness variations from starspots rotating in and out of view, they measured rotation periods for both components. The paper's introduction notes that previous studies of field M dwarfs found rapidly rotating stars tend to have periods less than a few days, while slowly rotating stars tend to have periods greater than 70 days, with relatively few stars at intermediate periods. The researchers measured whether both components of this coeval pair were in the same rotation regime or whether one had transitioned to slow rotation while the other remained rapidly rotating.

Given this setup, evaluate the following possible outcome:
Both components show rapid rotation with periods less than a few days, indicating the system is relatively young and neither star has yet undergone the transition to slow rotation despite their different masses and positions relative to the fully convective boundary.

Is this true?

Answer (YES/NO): NO